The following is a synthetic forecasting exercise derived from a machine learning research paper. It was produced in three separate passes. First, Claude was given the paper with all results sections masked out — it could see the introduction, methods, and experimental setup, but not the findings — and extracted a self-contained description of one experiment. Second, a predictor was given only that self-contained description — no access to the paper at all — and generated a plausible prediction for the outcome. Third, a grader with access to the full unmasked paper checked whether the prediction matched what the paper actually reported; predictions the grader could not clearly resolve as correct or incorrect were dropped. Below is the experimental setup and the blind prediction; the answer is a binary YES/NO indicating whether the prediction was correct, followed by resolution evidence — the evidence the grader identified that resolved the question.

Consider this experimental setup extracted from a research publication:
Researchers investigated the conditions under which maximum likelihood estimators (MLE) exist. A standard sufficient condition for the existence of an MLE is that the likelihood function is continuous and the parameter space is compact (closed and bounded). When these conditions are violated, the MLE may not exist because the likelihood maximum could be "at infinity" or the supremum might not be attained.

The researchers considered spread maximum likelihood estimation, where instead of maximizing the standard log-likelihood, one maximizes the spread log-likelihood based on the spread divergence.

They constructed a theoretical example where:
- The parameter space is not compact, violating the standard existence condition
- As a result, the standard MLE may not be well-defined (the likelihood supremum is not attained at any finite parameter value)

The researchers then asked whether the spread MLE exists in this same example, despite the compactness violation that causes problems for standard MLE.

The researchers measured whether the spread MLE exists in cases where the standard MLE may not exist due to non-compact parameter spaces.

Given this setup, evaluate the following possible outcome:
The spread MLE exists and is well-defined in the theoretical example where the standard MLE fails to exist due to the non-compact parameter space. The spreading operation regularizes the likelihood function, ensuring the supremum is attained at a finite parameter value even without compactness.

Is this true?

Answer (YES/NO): YES